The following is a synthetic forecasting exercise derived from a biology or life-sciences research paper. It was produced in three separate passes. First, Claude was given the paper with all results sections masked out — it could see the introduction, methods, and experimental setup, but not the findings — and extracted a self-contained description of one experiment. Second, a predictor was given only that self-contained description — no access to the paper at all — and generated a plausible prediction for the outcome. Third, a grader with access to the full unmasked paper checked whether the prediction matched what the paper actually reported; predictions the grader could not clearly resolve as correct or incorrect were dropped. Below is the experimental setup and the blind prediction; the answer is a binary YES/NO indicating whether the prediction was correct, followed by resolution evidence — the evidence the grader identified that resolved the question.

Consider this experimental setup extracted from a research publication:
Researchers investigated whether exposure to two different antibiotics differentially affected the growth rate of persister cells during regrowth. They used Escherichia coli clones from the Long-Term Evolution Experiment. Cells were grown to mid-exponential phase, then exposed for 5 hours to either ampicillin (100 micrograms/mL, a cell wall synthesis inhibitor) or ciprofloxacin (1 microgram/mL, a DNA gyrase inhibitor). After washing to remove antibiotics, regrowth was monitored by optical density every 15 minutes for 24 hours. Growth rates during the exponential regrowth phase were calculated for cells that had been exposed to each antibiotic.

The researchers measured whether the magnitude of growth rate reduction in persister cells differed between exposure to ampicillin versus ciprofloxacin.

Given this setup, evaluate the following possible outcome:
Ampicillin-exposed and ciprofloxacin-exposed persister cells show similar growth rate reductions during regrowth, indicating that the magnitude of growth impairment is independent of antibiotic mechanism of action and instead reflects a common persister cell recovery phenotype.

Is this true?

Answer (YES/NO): NO